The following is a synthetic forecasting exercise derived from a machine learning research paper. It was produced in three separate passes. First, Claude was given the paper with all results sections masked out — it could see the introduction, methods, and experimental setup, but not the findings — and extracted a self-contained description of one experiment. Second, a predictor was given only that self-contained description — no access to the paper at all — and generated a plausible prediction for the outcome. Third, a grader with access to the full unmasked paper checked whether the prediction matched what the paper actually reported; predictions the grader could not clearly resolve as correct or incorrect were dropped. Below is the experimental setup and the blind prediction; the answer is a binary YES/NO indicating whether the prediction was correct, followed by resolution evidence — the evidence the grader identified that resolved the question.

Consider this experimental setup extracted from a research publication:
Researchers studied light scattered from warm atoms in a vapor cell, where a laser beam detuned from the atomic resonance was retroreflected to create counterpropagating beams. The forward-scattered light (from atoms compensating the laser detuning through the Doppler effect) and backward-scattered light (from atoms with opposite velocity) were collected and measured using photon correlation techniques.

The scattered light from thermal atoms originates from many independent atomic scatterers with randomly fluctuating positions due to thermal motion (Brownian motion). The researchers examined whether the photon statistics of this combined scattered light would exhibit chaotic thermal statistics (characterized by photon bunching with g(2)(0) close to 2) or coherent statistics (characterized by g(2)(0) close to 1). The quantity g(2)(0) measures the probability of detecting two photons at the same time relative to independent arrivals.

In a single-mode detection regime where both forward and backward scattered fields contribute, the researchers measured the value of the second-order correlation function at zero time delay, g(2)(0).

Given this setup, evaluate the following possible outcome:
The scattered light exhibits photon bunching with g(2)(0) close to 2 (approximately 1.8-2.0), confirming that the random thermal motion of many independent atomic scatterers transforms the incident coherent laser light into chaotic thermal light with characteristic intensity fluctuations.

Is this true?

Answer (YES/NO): YES